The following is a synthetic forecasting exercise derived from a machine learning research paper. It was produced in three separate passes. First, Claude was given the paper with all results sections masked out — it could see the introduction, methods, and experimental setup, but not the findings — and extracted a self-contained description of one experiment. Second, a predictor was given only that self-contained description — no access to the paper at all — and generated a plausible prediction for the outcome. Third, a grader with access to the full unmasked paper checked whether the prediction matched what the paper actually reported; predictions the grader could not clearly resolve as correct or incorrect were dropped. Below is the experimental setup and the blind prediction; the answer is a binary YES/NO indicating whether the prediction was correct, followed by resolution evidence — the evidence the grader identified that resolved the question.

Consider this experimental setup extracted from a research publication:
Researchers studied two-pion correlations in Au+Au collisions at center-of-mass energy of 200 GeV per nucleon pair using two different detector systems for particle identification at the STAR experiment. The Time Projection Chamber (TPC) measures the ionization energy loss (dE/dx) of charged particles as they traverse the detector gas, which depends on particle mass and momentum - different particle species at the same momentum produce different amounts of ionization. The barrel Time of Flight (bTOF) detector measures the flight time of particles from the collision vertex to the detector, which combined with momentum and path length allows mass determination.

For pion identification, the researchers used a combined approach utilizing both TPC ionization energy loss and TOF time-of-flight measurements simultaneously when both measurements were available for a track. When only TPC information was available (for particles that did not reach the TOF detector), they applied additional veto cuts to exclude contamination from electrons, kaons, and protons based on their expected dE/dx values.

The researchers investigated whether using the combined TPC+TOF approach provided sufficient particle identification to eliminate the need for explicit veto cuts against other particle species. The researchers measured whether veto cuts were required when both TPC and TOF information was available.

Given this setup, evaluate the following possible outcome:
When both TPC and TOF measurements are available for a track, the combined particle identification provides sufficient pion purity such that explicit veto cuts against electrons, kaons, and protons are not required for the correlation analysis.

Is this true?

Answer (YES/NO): YES